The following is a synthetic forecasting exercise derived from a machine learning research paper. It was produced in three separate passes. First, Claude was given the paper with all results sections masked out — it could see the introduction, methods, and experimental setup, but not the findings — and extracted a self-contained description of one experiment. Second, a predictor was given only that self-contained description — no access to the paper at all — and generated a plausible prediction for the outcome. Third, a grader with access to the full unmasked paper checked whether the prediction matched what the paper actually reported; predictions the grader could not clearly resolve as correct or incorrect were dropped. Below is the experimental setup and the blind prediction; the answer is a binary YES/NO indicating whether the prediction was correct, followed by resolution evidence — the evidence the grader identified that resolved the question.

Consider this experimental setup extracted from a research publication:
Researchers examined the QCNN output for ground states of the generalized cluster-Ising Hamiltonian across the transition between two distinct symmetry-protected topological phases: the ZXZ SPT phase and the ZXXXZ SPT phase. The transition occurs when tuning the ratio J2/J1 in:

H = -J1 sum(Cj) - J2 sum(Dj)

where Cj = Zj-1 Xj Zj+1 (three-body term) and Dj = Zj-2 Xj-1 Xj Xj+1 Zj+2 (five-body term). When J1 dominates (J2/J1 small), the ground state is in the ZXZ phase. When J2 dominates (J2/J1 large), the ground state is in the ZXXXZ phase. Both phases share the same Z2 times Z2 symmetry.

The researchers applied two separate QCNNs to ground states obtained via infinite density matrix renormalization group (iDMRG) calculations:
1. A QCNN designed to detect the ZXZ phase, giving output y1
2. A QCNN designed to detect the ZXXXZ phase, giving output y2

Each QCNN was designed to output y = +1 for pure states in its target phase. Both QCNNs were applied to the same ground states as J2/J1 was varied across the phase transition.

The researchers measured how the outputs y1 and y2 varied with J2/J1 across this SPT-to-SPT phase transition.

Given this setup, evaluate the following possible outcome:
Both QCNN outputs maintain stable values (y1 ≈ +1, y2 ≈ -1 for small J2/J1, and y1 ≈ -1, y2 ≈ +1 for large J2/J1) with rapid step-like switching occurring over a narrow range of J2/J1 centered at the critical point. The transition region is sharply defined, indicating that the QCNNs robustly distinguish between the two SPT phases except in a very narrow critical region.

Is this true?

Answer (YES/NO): NO